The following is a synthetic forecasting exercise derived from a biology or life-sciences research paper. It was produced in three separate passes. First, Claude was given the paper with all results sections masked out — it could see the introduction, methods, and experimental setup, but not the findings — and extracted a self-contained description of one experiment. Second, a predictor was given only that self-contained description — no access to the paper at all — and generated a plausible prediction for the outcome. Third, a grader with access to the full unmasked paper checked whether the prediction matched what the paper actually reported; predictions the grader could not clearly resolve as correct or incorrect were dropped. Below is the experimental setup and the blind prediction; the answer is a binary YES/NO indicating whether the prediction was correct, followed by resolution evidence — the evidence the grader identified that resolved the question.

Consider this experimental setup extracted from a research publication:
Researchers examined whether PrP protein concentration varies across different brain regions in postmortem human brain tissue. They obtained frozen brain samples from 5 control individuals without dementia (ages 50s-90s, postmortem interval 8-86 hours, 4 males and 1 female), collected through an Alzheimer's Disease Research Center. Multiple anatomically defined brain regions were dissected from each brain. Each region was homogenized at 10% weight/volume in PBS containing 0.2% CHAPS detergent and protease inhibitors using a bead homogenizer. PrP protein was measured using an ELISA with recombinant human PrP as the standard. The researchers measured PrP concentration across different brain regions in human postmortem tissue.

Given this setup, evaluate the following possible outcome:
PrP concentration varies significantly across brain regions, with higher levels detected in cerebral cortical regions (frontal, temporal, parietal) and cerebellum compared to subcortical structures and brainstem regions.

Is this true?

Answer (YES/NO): NO